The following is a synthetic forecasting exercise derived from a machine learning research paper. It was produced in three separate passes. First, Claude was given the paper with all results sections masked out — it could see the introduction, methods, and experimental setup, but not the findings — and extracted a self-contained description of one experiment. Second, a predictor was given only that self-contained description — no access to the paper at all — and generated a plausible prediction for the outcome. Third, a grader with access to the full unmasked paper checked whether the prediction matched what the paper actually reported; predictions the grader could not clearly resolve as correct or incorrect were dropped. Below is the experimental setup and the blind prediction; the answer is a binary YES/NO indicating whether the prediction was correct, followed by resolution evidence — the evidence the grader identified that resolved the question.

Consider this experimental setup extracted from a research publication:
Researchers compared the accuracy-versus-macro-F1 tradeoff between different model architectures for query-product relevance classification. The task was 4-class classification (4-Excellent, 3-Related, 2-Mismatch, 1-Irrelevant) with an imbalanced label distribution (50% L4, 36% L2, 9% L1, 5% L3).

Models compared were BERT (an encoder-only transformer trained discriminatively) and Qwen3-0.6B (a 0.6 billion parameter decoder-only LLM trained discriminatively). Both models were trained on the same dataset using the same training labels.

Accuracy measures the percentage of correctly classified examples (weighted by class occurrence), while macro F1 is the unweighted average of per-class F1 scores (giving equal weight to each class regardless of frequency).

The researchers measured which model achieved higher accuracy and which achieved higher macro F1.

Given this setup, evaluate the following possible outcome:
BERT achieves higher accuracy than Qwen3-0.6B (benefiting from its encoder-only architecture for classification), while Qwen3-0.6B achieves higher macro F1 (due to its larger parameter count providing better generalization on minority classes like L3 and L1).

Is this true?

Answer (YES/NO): NO